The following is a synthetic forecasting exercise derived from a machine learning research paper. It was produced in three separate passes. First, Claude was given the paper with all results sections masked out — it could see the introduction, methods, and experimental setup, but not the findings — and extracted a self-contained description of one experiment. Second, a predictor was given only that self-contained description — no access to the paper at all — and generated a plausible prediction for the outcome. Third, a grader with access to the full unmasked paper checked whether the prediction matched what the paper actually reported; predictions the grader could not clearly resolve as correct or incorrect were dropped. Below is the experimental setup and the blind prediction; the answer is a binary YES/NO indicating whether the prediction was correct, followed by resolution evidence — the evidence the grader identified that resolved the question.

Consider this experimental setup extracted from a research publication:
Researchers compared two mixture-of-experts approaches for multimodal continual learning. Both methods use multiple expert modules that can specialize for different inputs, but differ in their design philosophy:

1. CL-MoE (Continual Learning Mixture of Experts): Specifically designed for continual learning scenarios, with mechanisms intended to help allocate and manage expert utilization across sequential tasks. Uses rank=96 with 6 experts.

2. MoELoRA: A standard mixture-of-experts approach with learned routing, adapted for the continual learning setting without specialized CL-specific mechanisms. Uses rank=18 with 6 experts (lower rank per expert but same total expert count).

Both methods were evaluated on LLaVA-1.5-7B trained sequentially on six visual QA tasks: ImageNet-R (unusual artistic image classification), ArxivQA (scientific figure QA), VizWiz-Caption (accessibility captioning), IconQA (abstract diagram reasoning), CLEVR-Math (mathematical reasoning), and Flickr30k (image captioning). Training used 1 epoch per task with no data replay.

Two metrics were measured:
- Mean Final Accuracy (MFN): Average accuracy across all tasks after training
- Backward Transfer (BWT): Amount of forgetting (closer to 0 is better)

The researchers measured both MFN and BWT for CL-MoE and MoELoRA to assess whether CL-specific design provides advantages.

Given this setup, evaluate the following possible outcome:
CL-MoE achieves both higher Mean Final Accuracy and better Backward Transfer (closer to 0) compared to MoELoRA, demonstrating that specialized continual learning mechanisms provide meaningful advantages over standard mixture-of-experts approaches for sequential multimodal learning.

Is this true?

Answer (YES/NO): NO